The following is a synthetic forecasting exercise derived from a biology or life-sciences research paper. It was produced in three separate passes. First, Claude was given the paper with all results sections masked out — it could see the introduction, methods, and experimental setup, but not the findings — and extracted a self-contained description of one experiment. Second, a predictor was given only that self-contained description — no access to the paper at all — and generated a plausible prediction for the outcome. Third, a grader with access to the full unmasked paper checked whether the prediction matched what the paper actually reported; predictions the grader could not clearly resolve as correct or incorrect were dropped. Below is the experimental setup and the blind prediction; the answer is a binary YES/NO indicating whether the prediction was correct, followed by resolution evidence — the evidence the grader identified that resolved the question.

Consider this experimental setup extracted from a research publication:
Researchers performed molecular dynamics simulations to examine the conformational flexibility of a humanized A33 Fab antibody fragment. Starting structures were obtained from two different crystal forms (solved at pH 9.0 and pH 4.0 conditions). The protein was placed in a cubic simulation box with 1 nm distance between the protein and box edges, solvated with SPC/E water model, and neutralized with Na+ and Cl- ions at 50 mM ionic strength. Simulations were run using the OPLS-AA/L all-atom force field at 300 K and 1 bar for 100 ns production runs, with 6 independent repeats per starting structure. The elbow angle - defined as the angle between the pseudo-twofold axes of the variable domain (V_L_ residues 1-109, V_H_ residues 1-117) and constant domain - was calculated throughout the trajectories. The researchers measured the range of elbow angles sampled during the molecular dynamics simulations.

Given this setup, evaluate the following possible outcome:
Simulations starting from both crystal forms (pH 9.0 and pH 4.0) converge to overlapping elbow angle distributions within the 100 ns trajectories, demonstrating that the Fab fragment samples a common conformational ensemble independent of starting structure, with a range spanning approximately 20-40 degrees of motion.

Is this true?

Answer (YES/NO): NO